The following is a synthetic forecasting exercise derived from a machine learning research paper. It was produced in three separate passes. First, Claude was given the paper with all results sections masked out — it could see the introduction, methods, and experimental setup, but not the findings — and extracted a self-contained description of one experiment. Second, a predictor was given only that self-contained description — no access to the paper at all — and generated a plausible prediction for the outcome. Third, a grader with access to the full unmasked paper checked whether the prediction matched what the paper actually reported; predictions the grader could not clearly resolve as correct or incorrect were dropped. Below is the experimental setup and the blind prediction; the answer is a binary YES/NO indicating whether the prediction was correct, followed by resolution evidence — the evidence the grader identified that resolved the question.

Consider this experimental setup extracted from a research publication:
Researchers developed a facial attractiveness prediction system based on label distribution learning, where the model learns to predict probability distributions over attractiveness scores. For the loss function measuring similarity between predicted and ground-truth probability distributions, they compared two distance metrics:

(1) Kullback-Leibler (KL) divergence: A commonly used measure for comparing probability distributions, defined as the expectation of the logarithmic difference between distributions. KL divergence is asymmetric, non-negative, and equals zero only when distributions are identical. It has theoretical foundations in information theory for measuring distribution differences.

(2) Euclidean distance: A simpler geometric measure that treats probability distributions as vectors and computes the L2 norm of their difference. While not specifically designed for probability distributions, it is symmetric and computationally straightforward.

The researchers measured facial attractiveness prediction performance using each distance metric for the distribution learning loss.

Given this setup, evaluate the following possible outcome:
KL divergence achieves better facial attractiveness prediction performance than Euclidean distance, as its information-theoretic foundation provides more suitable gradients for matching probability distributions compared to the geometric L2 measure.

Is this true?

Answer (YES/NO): NO